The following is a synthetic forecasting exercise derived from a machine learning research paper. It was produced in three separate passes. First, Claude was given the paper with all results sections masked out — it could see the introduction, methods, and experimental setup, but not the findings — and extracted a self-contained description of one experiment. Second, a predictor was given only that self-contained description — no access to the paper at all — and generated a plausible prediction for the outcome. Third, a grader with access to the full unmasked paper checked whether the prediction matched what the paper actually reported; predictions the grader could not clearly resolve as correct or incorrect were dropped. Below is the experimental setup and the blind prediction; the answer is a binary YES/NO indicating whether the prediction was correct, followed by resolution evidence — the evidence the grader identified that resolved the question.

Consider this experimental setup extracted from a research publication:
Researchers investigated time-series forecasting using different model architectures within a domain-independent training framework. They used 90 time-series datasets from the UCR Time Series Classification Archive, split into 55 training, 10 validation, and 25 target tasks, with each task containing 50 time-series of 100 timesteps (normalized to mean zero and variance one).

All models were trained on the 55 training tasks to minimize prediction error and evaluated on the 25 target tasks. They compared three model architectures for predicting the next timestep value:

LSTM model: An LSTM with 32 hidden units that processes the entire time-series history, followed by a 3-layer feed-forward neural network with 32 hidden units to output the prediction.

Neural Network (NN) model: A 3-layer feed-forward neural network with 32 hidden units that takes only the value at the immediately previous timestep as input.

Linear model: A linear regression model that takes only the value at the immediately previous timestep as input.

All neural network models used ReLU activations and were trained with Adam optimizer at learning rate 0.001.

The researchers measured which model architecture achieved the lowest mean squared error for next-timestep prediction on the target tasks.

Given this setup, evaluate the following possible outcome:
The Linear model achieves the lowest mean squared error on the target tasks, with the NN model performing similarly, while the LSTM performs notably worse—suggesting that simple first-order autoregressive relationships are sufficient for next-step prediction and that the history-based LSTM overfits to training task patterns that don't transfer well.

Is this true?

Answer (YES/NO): NO